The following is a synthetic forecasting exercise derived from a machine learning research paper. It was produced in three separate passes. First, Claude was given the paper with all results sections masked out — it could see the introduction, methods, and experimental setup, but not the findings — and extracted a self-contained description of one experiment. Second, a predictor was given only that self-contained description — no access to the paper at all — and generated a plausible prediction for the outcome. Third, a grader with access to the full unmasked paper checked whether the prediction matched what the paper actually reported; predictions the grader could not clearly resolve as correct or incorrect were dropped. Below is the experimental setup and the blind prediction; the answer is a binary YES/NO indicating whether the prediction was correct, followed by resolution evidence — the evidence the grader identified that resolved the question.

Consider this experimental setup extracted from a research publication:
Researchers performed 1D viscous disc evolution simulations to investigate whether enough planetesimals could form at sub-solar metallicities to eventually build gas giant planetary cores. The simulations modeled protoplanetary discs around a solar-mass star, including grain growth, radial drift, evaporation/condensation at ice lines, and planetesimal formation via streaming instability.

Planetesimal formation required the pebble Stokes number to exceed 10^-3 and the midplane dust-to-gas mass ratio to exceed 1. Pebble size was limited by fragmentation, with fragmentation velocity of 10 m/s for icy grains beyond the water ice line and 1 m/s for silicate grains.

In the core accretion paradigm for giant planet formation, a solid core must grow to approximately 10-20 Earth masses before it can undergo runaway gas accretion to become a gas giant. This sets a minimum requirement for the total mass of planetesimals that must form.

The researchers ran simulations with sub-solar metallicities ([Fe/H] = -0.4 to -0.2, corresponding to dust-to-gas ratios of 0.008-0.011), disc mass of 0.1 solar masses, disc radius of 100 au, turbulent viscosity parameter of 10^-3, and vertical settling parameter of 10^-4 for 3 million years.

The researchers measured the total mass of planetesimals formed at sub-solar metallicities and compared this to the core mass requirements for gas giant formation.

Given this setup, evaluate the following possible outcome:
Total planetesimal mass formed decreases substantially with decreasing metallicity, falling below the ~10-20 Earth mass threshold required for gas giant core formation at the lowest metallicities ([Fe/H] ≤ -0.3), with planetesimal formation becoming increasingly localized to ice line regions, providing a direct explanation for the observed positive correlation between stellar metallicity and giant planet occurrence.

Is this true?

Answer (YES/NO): NO